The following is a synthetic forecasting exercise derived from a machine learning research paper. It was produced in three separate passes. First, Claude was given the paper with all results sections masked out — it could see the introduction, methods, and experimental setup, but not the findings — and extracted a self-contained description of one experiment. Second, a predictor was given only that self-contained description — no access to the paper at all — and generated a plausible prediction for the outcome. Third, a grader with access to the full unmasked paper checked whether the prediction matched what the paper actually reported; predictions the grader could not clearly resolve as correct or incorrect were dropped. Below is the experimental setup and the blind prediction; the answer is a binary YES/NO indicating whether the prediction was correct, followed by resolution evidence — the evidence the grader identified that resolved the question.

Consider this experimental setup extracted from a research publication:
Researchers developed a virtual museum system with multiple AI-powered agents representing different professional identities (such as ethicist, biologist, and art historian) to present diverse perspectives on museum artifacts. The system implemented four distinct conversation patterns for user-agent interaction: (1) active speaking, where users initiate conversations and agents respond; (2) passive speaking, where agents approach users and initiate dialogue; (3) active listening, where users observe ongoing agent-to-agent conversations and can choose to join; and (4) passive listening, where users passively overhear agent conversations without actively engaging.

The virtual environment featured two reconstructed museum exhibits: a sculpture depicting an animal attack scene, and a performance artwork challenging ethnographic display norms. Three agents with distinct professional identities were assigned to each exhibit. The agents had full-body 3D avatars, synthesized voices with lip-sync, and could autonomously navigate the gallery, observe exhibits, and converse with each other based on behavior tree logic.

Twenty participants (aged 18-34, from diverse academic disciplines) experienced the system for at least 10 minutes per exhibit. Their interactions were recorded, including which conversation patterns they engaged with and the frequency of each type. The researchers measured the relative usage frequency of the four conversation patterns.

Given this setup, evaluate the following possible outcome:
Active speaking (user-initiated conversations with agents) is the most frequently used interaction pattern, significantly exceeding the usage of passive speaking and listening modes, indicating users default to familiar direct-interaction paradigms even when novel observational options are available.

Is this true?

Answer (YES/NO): NO